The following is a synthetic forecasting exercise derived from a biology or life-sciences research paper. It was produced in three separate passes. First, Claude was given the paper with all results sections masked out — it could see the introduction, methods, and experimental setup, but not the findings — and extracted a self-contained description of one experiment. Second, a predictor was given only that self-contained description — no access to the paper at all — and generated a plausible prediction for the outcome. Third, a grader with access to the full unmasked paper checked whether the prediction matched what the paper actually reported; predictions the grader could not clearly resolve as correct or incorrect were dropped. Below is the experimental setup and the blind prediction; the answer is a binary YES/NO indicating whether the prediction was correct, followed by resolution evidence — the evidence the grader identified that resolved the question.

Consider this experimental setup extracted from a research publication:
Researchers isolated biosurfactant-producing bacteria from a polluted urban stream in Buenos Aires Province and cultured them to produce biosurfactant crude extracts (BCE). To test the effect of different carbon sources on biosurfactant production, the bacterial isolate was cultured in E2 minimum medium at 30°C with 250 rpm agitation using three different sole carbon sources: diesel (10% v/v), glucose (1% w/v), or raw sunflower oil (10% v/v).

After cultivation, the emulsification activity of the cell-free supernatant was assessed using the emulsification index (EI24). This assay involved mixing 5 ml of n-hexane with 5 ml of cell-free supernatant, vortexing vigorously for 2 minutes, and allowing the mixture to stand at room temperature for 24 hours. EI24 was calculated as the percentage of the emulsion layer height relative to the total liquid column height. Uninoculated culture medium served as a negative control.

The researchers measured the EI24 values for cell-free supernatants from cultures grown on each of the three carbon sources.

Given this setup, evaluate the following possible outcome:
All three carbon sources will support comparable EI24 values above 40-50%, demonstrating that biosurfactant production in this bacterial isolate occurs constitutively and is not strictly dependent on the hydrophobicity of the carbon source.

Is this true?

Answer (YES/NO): NO